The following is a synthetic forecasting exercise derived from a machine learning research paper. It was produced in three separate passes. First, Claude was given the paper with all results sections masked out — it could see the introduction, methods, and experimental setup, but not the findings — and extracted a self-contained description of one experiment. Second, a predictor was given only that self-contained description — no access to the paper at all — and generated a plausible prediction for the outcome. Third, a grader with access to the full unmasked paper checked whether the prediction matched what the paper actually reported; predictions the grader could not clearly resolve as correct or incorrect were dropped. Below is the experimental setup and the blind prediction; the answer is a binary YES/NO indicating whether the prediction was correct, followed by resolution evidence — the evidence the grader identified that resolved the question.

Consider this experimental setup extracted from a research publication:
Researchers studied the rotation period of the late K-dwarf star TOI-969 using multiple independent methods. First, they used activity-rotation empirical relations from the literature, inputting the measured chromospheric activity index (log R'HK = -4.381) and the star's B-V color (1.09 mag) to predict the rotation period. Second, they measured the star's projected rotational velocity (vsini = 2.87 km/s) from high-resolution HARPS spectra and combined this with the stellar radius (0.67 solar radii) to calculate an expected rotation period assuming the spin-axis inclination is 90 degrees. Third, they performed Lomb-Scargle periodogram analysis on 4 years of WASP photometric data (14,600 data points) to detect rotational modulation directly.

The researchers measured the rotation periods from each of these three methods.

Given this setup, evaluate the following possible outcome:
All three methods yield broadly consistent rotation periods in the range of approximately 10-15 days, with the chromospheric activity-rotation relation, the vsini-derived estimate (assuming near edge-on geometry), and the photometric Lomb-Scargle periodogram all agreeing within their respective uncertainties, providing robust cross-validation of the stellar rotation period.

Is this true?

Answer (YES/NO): NO